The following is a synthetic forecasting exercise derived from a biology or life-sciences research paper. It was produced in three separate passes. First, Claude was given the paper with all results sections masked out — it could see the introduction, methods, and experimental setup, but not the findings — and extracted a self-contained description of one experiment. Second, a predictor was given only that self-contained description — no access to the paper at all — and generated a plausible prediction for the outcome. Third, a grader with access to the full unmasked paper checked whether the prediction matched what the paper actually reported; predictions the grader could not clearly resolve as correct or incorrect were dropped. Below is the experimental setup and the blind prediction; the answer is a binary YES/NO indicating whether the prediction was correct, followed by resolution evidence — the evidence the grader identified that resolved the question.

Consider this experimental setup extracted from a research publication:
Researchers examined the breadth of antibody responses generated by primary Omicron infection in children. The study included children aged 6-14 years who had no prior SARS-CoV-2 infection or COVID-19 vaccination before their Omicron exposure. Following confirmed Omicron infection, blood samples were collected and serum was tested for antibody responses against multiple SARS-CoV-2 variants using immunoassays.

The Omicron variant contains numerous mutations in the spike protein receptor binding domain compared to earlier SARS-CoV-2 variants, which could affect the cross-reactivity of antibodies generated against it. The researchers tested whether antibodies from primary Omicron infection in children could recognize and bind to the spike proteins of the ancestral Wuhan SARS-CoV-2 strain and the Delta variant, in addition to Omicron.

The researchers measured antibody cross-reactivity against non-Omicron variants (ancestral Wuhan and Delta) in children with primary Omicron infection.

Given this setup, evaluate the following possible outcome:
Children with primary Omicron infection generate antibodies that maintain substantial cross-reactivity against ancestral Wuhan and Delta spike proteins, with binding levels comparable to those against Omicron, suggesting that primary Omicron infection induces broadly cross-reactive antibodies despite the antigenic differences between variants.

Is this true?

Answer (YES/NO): YES